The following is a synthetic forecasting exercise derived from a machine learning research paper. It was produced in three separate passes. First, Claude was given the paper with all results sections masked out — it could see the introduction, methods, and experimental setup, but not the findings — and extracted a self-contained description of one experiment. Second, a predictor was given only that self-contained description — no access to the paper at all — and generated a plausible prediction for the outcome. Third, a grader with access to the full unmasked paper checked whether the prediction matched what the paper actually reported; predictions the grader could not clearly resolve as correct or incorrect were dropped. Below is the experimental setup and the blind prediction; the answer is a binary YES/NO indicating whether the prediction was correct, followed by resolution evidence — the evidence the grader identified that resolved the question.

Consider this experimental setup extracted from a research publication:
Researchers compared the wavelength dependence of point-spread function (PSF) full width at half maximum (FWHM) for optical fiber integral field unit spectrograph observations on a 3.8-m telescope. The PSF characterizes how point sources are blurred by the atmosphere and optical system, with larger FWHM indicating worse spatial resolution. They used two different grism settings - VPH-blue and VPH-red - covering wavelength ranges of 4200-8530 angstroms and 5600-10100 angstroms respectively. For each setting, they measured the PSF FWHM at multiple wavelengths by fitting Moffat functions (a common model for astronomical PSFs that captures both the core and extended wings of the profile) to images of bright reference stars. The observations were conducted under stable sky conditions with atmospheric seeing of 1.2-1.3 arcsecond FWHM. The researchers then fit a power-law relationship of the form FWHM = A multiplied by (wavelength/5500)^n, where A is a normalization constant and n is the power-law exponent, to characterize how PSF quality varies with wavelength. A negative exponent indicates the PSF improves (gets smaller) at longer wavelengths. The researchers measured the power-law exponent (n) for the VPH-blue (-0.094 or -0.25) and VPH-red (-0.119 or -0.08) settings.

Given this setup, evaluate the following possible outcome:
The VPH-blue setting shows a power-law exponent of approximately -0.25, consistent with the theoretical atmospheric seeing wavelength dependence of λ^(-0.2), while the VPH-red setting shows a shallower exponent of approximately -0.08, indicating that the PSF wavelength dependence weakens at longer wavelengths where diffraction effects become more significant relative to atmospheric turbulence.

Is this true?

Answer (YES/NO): NO